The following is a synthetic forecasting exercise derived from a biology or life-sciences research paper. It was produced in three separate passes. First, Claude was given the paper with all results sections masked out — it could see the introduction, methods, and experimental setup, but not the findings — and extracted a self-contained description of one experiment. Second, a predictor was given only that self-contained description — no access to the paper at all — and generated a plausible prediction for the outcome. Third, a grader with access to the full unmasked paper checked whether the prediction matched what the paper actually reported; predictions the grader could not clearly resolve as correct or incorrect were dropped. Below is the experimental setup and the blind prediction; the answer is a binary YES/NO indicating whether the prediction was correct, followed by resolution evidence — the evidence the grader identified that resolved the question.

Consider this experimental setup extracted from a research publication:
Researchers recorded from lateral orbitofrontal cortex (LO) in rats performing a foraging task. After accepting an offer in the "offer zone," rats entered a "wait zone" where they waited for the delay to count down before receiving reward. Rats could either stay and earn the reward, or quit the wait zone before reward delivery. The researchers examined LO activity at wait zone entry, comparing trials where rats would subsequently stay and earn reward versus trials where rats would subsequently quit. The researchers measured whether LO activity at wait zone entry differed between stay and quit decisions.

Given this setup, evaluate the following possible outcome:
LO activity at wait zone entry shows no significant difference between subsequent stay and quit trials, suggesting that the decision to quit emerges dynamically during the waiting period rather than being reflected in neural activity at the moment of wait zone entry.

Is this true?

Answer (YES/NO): NO